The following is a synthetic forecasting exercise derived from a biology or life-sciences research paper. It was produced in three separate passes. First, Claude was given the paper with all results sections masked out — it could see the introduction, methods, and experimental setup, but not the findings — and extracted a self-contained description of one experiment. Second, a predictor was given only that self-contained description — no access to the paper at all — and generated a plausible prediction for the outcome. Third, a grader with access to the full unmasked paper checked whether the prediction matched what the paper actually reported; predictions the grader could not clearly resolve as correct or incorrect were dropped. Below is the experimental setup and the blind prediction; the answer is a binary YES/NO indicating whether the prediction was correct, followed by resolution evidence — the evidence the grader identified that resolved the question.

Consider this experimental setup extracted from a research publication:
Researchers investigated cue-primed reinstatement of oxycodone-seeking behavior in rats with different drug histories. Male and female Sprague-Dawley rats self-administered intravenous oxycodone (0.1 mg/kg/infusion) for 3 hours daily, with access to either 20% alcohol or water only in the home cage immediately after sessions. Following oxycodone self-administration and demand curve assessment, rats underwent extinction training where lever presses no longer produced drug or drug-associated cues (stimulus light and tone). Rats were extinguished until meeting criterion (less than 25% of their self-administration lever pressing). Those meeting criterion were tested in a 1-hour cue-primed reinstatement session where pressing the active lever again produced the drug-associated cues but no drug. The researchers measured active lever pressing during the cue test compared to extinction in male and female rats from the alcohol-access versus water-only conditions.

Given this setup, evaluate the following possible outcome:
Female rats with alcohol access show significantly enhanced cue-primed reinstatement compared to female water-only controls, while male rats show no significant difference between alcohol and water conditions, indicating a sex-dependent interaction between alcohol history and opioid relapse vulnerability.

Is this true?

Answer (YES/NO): NO